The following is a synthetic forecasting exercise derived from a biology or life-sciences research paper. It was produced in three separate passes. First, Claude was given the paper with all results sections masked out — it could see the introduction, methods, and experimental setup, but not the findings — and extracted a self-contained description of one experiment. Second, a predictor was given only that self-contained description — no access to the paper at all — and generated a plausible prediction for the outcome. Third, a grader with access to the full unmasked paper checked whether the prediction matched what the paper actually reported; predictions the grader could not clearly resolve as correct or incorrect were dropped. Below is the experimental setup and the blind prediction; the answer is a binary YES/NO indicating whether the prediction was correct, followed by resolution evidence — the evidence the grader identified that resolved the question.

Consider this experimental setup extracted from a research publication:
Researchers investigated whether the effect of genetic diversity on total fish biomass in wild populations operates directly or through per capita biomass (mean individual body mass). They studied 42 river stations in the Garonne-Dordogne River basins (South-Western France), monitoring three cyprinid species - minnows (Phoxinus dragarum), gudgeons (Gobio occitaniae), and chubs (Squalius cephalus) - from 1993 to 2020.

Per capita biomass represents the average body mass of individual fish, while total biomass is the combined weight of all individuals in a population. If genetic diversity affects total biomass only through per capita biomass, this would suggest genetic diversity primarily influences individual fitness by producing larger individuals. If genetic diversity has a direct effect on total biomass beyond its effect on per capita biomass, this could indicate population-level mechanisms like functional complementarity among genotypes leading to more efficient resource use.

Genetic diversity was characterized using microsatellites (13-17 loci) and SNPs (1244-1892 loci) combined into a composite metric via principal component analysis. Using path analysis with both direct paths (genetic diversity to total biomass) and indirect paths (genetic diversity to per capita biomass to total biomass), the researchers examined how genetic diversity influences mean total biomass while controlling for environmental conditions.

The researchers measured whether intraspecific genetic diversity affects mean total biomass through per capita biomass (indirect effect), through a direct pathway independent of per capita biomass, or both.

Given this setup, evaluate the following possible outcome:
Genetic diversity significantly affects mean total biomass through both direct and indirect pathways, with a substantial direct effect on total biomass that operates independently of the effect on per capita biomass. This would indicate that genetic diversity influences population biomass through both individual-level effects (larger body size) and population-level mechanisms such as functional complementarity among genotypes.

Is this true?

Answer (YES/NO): NO